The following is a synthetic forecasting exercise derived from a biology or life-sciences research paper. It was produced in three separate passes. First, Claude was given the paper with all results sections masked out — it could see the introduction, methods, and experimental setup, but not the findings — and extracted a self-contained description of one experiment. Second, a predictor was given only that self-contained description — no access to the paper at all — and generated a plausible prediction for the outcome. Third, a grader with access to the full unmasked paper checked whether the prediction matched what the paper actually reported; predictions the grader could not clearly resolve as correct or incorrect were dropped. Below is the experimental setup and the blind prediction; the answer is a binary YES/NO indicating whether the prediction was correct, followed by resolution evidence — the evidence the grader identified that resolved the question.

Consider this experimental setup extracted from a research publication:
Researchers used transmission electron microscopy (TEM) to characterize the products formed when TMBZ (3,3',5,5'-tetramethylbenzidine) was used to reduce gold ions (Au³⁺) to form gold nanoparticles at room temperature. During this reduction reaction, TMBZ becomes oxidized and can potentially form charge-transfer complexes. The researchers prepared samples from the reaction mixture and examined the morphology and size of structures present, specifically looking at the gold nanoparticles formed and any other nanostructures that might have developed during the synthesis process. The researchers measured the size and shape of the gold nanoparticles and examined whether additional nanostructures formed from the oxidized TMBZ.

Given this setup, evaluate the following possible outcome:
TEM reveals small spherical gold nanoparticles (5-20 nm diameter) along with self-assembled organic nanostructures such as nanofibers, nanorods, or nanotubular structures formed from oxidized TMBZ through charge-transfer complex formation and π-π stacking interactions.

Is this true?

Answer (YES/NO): NO